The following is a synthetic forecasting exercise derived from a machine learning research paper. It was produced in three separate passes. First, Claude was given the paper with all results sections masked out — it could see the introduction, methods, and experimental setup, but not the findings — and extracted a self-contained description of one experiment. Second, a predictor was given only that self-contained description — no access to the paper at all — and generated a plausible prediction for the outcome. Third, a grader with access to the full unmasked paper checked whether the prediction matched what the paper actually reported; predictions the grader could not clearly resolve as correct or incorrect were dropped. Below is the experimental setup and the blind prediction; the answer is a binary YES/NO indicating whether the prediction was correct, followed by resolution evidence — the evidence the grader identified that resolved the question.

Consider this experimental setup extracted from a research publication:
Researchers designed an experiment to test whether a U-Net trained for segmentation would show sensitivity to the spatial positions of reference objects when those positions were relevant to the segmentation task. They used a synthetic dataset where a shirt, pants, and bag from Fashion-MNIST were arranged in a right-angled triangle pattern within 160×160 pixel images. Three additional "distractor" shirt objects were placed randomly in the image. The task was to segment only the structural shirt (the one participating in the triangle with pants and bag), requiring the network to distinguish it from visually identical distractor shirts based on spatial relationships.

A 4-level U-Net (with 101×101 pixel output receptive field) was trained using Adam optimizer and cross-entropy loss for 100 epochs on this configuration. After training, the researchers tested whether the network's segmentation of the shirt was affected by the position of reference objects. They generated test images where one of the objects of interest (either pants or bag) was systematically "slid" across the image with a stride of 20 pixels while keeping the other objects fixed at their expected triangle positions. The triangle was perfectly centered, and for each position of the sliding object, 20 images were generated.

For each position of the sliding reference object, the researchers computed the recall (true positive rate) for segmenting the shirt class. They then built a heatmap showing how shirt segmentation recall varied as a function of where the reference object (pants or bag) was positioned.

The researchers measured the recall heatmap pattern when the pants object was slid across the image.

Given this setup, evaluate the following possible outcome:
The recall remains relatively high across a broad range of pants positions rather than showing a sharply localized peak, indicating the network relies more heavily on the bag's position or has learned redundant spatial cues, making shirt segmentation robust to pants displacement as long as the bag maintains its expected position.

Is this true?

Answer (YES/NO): YES